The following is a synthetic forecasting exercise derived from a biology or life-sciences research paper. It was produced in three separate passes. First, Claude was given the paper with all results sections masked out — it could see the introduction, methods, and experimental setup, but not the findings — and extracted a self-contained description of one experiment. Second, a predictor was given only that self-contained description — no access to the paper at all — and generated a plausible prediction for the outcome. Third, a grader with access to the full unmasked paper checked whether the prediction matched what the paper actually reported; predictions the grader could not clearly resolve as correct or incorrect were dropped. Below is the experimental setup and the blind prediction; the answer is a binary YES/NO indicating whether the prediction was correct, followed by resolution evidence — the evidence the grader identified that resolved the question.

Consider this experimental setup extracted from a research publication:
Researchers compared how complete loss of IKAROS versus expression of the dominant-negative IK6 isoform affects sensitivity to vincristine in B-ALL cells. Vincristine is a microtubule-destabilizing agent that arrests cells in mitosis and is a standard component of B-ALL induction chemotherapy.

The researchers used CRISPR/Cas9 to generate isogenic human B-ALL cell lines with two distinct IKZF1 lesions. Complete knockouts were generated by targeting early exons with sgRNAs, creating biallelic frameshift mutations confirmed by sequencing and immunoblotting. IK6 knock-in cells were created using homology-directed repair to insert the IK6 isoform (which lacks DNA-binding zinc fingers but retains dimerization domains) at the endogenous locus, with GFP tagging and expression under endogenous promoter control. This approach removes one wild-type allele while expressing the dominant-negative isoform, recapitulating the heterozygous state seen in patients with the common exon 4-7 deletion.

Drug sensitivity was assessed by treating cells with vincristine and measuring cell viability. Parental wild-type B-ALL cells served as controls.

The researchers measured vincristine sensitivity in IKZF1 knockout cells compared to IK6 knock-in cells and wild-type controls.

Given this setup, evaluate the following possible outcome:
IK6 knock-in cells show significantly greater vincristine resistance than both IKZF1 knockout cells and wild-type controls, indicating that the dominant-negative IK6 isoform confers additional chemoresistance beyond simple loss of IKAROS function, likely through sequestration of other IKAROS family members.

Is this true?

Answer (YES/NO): NO